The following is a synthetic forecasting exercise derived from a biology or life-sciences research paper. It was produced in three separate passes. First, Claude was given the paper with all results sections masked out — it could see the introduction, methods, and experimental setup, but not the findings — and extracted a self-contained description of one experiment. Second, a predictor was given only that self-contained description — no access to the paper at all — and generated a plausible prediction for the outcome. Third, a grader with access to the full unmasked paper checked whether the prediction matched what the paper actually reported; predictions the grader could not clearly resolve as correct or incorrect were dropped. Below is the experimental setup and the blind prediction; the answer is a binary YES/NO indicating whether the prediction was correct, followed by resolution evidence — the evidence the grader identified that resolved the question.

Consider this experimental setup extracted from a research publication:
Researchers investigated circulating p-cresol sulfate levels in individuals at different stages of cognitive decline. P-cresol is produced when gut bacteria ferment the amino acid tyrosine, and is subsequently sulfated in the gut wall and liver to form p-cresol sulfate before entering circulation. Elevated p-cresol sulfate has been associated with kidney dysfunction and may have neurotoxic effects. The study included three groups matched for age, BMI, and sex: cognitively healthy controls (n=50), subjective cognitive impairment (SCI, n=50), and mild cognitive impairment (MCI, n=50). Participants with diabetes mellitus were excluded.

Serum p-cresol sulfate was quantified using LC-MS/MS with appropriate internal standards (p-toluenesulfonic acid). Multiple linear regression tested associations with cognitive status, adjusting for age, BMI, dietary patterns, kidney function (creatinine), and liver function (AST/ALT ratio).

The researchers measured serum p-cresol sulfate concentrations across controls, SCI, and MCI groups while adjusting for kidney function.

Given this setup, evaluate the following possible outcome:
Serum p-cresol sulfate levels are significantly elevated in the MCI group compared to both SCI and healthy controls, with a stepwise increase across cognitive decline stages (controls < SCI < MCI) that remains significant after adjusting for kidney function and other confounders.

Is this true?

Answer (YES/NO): NO